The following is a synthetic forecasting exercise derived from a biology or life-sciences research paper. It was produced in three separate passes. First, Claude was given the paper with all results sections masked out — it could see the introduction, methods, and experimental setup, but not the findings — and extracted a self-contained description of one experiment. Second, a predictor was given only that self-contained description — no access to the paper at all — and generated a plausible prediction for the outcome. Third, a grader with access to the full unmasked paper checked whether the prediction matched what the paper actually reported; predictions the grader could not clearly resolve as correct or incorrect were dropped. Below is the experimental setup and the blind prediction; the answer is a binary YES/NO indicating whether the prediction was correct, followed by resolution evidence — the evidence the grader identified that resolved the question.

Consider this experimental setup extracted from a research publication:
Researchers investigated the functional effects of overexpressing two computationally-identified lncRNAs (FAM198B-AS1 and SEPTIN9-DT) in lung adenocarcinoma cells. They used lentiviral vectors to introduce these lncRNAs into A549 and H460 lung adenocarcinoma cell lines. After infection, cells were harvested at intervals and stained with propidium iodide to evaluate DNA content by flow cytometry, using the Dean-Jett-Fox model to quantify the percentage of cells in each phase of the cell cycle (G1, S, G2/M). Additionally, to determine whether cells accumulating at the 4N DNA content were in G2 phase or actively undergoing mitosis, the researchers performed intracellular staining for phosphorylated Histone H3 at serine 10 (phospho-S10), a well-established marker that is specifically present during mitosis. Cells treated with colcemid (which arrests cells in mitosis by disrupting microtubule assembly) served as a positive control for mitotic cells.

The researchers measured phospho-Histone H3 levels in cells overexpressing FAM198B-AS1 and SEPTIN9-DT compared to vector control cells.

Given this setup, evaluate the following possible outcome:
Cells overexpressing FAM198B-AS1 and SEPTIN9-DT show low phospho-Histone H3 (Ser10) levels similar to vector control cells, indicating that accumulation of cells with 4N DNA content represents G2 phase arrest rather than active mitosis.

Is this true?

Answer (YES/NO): YES